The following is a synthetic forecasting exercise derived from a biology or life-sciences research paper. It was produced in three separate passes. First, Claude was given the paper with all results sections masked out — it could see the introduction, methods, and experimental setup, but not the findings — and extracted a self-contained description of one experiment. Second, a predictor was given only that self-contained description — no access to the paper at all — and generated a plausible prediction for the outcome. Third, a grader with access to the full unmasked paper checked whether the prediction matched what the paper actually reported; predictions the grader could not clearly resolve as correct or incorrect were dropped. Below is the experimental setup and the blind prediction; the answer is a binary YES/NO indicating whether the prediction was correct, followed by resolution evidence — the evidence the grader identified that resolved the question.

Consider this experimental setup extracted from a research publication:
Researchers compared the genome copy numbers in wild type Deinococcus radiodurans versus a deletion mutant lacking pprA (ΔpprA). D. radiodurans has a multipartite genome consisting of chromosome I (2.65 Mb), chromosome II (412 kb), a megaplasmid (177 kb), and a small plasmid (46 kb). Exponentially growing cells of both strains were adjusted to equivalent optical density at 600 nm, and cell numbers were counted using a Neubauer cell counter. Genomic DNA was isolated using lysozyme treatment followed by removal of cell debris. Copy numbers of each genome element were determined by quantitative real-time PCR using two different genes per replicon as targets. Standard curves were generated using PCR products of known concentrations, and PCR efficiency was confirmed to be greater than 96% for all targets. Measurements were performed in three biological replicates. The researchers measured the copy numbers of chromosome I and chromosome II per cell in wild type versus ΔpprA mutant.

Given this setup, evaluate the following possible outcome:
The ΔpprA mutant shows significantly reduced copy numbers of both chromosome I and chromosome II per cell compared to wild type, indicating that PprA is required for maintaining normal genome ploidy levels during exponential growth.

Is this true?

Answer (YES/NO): NO